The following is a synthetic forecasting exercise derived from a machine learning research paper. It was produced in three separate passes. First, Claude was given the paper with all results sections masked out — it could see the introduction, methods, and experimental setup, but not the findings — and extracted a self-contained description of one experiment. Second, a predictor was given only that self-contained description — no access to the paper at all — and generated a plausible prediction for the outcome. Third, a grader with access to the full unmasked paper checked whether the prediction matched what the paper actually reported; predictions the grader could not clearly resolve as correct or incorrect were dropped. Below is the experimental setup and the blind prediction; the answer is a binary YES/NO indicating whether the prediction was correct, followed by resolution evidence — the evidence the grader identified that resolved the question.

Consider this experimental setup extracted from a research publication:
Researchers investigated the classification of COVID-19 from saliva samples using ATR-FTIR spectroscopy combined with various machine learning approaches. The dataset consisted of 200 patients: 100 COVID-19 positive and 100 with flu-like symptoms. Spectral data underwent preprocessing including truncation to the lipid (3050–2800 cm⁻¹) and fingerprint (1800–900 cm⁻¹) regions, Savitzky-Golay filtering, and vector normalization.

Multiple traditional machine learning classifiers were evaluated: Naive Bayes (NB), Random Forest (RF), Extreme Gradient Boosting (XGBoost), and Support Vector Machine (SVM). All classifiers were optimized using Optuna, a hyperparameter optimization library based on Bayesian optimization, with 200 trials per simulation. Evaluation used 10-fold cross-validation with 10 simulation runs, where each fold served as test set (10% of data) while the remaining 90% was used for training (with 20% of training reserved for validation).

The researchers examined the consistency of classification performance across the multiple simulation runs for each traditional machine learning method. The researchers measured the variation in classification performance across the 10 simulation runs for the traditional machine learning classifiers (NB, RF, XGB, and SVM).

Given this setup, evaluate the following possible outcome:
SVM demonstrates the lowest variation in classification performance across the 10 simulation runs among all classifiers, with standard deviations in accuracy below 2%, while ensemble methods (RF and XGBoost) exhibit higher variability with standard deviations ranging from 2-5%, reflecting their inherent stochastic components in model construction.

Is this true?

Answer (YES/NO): NO